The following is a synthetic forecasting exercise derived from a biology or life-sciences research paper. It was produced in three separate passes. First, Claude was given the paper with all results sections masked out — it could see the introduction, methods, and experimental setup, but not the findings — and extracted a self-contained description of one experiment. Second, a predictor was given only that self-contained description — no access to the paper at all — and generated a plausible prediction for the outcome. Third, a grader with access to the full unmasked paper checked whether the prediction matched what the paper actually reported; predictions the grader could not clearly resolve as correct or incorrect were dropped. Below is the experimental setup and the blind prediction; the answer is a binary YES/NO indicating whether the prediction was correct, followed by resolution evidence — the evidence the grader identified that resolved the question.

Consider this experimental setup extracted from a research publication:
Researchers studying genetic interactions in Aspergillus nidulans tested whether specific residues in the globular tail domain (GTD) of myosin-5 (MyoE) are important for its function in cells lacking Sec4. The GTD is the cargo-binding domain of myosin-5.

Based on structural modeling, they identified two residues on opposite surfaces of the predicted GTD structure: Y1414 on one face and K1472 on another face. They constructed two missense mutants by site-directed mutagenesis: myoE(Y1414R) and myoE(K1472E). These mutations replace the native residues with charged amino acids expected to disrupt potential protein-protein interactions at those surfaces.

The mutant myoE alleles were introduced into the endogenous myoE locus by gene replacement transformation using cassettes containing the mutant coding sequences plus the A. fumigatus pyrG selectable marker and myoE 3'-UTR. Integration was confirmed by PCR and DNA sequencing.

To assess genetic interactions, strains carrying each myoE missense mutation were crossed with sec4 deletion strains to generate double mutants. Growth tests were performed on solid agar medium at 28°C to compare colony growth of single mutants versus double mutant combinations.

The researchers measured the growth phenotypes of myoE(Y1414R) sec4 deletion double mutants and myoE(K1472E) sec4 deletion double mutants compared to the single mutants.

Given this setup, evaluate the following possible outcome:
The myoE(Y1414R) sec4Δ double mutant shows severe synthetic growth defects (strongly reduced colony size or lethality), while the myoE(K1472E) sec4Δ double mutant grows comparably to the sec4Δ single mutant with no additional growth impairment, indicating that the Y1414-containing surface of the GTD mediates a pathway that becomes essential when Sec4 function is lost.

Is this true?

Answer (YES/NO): YES